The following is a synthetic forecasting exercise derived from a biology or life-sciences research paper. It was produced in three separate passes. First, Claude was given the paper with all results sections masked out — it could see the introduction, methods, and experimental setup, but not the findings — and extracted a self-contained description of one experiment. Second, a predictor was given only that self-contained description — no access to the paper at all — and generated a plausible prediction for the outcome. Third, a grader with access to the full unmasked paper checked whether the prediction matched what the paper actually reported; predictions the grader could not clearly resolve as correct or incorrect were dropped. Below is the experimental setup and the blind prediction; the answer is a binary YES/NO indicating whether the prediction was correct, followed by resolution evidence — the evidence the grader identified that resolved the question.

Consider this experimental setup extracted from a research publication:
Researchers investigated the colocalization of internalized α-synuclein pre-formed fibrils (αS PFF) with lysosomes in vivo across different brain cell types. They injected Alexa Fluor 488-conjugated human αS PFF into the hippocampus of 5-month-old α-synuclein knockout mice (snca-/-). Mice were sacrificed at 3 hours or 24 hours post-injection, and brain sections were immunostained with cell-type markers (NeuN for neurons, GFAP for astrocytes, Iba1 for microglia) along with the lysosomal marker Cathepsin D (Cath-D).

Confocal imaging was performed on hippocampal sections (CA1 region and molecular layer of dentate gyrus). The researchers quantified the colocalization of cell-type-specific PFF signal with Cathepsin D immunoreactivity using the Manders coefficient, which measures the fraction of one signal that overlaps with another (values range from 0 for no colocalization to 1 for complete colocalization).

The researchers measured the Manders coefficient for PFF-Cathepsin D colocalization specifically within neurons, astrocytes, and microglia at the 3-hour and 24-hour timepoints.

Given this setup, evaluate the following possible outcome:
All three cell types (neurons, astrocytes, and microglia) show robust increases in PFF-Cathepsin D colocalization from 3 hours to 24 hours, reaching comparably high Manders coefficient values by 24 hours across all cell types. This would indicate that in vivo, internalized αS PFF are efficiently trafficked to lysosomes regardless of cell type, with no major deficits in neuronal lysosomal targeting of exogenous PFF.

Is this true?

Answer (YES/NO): NO